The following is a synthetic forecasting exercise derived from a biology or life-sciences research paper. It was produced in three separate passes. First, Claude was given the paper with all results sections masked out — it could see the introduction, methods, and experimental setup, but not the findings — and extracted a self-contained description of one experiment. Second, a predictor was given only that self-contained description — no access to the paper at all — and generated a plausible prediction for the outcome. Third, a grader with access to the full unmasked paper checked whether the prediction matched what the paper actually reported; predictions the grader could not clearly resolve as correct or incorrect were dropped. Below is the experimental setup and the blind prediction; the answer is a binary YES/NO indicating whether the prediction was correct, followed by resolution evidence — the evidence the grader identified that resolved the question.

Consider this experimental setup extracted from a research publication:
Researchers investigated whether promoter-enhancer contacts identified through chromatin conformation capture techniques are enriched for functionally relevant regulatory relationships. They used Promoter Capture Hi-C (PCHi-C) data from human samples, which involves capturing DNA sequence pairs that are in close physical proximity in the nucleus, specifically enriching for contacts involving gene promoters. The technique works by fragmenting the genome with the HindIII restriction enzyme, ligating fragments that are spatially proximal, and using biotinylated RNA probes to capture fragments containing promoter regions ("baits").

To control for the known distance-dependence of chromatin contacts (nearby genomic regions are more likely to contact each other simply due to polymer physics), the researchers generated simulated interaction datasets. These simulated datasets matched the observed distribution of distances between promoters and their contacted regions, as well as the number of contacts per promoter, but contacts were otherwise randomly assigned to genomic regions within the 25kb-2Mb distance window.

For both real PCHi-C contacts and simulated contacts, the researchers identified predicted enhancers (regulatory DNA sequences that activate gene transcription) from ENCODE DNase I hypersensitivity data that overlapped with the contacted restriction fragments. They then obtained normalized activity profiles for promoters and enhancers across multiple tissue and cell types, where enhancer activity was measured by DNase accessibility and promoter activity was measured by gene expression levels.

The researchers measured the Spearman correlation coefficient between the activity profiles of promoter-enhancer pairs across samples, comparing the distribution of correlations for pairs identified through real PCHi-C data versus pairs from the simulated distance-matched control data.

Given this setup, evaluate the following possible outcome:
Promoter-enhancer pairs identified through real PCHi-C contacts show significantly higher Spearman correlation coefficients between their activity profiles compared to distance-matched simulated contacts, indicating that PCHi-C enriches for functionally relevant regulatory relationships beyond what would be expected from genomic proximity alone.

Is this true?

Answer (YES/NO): YES